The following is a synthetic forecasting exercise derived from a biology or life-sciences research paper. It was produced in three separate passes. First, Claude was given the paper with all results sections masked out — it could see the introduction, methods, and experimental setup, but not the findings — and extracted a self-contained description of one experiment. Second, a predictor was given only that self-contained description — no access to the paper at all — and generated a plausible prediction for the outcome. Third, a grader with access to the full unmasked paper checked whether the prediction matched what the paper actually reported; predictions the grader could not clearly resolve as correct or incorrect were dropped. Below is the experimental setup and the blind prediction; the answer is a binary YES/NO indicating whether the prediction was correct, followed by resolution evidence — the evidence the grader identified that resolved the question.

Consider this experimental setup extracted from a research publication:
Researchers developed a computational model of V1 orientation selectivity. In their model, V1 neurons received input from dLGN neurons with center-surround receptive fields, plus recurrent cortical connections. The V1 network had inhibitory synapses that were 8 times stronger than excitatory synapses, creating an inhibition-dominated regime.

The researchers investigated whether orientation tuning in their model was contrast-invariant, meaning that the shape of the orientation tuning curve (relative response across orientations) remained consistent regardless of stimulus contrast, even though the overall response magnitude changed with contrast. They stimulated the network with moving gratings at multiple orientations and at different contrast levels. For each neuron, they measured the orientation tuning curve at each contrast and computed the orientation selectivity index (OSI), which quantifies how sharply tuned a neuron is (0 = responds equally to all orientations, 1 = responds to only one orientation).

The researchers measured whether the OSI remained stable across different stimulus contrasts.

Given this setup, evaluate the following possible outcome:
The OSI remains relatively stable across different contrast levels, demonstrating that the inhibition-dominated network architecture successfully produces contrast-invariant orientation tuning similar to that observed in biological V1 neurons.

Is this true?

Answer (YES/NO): NO